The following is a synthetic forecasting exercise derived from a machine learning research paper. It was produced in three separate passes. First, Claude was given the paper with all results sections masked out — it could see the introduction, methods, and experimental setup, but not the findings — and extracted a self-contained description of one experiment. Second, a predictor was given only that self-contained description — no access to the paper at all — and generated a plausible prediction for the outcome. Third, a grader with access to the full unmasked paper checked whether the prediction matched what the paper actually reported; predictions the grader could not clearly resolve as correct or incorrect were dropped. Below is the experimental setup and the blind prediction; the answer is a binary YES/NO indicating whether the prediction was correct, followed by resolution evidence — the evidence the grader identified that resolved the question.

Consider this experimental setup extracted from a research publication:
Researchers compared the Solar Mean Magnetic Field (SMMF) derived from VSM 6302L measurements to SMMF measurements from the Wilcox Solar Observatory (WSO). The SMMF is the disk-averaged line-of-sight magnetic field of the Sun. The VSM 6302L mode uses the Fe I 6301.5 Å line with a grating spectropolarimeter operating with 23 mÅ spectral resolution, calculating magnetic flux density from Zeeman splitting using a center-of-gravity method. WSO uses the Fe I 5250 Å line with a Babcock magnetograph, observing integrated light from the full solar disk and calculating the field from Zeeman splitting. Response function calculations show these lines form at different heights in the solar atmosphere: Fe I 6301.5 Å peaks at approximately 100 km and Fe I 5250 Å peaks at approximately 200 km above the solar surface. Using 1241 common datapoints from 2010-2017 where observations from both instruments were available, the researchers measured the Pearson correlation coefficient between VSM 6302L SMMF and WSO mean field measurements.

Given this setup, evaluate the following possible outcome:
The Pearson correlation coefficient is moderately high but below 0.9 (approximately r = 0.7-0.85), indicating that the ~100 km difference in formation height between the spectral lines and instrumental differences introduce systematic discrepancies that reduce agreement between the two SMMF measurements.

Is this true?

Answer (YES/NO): NO